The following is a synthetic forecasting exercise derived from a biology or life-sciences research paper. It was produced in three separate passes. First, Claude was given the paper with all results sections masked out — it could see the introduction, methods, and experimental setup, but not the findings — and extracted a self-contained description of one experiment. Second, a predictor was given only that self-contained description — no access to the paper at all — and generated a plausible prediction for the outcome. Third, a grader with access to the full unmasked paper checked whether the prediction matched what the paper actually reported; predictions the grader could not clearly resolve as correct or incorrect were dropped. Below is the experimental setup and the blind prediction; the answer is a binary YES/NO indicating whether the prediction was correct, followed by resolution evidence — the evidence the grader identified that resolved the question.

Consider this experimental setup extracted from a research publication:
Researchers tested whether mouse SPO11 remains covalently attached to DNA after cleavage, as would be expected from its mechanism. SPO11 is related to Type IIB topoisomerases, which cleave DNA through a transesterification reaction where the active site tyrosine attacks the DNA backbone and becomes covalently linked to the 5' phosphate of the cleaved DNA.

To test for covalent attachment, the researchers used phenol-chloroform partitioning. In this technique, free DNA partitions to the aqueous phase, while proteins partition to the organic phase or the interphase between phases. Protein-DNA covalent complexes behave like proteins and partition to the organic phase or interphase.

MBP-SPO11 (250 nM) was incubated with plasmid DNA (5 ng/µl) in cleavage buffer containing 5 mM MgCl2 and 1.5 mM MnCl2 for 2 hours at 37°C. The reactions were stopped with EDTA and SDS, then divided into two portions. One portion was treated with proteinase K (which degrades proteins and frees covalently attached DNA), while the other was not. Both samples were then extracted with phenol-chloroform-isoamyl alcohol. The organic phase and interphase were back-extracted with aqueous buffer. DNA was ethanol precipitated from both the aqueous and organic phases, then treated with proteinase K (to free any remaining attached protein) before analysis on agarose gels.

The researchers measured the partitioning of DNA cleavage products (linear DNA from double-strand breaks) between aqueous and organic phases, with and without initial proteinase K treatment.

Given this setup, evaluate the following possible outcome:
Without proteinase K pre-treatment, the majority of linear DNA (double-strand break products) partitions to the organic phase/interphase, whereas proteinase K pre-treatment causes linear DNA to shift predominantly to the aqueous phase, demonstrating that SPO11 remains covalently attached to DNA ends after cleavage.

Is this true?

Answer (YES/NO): YES